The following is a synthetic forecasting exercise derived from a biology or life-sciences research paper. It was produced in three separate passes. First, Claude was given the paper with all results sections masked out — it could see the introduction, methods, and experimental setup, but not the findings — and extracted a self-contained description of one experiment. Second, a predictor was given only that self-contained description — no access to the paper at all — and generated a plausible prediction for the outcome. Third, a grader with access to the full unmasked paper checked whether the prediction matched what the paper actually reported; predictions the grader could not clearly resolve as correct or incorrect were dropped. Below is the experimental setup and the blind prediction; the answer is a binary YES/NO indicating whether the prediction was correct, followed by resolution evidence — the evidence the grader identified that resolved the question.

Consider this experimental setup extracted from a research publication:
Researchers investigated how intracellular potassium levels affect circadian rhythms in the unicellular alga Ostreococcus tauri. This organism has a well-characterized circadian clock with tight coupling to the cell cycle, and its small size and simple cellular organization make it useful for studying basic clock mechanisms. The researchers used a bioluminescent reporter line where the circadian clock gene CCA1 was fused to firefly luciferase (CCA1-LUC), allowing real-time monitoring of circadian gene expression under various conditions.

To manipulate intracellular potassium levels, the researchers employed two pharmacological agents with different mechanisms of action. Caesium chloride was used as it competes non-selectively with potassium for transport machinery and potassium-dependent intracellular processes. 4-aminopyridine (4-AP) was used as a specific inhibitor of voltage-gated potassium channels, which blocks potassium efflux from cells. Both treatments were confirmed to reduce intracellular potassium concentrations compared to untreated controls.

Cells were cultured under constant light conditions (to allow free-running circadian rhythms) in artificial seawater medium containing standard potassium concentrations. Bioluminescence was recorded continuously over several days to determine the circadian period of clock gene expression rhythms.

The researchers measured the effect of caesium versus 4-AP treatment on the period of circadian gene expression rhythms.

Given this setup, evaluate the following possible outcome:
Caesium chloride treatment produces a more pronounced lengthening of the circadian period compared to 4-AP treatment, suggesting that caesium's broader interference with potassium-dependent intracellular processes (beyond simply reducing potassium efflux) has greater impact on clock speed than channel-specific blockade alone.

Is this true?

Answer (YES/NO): NO